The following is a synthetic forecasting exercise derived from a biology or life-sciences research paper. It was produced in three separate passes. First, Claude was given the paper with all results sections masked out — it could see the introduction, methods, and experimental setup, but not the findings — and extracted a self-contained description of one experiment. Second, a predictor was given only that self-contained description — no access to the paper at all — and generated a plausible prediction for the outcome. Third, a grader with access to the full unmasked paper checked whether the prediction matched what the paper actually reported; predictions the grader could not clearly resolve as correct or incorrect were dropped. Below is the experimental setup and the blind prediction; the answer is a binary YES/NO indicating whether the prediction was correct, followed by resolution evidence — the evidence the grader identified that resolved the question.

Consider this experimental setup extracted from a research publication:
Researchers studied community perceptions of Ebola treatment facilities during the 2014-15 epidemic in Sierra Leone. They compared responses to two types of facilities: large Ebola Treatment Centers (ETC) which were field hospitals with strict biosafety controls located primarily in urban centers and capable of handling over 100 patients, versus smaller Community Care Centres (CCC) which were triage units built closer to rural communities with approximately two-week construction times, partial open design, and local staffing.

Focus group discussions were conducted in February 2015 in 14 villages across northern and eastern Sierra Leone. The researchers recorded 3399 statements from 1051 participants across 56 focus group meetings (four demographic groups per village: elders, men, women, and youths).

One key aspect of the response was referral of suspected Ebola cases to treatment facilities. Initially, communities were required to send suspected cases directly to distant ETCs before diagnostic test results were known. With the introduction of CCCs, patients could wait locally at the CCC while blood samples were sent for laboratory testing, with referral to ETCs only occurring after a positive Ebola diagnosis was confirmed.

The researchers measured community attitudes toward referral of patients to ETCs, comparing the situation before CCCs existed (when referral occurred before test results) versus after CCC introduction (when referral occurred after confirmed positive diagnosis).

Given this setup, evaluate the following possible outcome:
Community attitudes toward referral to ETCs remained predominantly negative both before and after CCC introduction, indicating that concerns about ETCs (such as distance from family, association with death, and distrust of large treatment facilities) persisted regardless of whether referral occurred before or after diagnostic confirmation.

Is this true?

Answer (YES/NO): NO